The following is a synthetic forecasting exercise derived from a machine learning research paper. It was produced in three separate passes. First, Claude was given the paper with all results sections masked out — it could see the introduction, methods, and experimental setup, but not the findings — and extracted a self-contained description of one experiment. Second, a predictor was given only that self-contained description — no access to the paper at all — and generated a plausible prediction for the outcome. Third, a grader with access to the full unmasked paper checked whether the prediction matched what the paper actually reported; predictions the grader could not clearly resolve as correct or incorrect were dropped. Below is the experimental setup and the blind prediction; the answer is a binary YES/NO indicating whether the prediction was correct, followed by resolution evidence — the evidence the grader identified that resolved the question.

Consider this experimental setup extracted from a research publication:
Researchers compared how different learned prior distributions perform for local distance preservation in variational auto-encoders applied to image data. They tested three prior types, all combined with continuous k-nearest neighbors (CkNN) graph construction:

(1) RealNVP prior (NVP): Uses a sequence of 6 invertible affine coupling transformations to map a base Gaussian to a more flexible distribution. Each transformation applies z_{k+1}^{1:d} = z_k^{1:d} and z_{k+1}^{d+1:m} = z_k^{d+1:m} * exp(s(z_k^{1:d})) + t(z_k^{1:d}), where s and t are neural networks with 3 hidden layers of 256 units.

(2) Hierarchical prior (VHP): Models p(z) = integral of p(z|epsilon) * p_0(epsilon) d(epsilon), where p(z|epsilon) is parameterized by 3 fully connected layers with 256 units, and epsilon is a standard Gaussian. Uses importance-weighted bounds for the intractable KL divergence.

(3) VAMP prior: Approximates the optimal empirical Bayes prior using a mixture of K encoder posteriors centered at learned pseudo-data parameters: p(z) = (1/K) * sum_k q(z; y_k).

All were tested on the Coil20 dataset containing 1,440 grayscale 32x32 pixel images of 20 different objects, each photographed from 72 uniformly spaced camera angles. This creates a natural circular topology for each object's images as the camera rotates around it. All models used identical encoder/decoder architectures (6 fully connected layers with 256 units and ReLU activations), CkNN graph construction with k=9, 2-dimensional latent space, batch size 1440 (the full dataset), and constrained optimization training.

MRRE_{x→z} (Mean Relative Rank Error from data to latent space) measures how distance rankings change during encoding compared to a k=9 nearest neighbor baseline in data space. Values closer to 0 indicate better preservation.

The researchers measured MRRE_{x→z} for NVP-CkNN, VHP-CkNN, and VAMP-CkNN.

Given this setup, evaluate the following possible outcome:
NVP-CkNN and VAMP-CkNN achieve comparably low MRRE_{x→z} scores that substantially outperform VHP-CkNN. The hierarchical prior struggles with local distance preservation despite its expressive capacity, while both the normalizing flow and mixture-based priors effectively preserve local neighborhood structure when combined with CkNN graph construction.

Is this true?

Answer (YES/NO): NO